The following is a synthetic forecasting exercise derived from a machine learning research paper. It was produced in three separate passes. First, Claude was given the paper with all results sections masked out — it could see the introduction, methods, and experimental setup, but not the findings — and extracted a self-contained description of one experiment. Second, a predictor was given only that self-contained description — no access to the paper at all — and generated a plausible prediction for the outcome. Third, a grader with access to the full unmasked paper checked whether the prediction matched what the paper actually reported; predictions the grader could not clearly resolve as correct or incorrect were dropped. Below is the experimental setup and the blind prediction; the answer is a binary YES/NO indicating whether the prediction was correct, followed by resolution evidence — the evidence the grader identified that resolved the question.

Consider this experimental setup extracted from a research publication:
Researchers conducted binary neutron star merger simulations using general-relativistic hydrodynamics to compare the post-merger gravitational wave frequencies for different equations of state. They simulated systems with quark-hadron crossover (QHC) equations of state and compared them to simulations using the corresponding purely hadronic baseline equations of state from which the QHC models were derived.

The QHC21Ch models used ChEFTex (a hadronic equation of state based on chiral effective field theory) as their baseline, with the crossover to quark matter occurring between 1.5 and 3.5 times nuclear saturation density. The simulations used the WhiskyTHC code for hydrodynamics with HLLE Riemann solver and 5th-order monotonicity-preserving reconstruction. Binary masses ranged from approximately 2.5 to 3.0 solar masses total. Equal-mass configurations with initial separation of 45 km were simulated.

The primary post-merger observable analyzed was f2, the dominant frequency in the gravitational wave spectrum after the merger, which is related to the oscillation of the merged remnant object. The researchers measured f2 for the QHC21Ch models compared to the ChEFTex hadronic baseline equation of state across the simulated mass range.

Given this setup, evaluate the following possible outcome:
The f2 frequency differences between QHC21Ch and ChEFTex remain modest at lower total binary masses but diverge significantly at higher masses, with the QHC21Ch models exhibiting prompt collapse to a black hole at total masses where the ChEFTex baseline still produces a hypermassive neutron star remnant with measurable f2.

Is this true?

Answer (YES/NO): NO